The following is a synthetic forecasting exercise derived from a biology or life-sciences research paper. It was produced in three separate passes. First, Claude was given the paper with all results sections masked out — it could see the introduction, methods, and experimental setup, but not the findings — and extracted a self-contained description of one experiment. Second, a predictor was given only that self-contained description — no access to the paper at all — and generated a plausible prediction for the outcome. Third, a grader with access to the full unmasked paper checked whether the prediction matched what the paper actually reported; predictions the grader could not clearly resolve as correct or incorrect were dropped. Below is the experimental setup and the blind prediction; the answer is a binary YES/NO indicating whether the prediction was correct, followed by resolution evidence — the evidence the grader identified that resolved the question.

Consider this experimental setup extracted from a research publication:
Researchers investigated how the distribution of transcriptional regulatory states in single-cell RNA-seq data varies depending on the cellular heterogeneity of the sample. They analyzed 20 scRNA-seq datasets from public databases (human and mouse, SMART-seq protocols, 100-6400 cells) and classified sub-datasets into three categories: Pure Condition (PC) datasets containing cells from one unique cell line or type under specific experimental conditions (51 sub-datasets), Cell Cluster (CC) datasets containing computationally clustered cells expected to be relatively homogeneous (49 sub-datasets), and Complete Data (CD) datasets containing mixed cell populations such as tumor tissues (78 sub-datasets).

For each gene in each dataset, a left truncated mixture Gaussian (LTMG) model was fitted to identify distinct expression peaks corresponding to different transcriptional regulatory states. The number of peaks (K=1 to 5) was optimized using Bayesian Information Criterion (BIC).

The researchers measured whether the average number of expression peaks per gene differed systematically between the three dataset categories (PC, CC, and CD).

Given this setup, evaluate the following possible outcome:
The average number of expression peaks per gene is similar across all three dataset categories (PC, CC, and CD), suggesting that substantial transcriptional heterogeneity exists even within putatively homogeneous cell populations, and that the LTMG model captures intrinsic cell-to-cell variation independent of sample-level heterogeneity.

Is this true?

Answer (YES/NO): NO